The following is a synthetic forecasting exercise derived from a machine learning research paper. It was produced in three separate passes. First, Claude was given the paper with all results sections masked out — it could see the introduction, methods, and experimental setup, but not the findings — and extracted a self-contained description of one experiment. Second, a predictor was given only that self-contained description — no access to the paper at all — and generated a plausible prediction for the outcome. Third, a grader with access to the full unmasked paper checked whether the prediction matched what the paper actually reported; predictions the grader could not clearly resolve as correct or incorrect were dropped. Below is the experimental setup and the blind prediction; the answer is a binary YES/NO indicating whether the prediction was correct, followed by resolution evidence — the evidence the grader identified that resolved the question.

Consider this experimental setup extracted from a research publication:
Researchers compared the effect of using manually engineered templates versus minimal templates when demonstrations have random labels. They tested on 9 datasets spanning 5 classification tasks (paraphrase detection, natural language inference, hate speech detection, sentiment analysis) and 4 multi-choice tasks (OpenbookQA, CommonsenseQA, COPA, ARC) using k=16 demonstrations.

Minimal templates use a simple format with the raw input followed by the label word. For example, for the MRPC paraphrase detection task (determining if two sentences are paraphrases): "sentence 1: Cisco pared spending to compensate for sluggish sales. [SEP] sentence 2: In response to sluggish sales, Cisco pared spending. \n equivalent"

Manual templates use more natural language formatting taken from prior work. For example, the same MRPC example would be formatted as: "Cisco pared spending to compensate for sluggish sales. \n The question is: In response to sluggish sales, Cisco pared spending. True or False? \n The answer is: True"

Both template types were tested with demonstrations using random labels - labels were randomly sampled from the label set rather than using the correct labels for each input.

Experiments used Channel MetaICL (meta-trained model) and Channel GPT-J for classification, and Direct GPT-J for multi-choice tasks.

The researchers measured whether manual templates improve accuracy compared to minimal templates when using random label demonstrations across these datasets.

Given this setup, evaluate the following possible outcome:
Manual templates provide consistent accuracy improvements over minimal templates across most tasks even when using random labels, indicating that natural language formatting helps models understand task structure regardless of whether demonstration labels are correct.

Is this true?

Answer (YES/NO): NO